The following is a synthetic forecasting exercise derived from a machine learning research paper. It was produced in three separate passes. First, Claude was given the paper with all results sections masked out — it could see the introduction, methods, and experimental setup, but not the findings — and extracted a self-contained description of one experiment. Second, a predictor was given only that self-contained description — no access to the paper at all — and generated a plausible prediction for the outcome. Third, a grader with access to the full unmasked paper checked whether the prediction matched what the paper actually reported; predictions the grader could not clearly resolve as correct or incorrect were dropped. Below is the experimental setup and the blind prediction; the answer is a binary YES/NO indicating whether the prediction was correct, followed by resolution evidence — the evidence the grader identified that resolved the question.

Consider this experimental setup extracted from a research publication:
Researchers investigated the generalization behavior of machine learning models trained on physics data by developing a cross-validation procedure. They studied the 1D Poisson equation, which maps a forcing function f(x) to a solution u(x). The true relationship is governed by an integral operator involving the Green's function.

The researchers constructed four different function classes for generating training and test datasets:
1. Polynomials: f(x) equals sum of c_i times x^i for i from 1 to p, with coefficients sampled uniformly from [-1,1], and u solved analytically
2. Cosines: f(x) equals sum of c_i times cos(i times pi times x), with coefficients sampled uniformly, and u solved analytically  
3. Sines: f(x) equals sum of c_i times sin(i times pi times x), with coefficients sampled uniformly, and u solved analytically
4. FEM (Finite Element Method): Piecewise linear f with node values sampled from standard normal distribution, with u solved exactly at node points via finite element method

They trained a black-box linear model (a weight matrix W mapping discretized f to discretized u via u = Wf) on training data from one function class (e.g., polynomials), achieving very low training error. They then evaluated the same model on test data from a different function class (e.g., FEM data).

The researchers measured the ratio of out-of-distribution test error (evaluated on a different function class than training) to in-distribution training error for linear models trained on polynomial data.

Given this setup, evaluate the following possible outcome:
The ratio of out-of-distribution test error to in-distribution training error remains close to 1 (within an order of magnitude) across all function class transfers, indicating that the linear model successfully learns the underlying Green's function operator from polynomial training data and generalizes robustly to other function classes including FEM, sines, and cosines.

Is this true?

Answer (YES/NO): NO